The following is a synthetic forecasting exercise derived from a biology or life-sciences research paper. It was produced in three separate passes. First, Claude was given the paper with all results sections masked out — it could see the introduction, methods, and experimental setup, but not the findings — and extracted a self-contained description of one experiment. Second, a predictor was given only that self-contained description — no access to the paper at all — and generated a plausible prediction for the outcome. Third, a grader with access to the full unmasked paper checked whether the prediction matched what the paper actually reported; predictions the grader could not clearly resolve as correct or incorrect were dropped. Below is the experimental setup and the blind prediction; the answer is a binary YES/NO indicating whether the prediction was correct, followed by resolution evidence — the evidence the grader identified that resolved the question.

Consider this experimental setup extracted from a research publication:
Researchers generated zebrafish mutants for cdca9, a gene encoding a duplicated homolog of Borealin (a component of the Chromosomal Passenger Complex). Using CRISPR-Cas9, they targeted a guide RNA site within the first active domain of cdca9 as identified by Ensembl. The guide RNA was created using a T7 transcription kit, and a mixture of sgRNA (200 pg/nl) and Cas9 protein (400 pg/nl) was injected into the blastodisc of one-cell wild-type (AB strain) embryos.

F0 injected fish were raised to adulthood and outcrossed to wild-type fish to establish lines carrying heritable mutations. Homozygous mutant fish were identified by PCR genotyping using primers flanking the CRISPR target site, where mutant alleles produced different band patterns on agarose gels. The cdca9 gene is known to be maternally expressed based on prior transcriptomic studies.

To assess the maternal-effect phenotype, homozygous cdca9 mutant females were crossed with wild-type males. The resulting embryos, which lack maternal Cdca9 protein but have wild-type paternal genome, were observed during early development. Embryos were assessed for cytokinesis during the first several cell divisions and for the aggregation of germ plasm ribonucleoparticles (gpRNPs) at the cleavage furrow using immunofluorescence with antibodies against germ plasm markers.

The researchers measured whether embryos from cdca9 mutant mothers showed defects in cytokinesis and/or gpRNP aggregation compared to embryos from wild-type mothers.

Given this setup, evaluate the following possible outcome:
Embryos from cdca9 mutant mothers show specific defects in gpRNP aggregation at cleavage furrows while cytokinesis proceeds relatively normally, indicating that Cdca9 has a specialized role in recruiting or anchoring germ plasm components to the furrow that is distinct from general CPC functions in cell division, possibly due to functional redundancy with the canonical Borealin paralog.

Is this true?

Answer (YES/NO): NO